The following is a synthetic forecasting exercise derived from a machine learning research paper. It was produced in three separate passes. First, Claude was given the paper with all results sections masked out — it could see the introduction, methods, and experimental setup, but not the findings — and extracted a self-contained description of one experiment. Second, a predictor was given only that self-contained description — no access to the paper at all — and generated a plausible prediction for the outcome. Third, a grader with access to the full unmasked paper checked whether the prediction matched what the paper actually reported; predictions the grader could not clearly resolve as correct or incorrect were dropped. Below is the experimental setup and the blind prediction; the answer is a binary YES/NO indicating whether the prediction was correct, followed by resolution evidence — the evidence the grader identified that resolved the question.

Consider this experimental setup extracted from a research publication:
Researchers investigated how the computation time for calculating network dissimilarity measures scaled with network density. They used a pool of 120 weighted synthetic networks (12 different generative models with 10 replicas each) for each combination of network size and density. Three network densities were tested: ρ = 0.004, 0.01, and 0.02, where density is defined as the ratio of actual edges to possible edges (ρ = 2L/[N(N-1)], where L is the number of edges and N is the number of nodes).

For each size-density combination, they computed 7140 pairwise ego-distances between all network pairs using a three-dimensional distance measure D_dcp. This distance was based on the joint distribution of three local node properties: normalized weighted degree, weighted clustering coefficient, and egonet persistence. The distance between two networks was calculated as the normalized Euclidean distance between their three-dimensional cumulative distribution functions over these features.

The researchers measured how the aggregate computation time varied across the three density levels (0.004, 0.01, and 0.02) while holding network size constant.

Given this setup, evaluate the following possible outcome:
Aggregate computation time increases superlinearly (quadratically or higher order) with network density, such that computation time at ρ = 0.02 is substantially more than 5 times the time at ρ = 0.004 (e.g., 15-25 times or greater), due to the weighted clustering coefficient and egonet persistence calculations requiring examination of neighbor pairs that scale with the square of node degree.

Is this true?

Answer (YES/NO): NO